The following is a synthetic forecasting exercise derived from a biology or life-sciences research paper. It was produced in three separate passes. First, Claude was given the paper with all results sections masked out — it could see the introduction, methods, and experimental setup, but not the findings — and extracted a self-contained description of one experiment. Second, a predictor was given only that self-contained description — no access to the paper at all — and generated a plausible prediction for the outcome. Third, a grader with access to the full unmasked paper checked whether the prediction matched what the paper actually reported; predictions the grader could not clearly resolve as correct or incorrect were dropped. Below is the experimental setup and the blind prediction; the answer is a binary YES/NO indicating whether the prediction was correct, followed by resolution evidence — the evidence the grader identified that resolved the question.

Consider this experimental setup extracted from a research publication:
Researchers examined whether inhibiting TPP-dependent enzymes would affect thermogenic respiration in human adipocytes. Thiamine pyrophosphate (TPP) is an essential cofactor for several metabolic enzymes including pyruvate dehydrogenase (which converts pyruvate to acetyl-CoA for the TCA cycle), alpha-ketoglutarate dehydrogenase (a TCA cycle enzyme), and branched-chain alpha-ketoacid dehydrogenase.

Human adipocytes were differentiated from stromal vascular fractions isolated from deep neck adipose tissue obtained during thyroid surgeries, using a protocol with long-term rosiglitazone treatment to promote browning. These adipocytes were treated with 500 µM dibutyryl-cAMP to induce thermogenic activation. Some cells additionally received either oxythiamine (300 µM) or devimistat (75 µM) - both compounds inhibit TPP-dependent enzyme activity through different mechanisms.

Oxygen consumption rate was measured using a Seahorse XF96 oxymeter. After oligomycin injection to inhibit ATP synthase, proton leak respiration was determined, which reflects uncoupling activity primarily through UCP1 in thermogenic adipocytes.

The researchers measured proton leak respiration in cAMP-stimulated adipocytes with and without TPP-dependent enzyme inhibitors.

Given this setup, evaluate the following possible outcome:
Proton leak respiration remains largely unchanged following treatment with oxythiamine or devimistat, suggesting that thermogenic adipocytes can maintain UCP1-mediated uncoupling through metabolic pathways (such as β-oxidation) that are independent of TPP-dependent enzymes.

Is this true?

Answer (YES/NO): NO